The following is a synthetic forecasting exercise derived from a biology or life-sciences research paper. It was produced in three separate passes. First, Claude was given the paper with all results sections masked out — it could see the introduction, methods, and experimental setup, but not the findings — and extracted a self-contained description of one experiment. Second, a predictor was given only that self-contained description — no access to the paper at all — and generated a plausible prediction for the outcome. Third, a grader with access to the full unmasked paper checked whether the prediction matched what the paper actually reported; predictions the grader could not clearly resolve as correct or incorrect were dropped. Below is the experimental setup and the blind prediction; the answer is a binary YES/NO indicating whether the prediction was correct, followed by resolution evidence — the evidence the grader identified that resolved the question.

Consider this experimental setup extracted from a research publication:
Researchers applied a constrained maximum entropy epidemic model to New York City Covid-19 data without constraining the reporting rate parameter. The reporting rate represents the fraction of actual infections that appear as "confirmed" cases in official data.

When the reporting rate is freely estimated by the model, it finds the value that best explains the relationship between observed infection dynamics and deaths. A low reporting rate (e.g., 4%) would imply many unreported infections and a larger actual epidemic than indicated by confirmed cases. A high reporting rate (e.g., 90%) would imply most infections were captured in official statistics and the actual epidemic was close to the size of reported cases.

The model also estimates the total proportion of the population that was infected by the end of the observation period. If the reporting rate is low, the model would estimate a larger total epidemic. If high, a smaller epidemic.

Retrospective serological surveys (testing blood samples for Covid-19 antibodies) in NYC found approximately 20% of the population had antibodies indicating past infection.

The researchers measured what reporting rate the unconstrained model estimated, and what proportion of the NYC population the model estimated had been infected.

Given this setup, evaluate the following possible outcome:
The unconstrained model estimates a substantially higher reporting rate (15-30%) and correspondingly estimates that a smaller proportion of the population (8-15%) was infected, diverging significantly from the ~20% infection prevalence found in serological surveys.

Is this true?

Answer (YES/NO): NO